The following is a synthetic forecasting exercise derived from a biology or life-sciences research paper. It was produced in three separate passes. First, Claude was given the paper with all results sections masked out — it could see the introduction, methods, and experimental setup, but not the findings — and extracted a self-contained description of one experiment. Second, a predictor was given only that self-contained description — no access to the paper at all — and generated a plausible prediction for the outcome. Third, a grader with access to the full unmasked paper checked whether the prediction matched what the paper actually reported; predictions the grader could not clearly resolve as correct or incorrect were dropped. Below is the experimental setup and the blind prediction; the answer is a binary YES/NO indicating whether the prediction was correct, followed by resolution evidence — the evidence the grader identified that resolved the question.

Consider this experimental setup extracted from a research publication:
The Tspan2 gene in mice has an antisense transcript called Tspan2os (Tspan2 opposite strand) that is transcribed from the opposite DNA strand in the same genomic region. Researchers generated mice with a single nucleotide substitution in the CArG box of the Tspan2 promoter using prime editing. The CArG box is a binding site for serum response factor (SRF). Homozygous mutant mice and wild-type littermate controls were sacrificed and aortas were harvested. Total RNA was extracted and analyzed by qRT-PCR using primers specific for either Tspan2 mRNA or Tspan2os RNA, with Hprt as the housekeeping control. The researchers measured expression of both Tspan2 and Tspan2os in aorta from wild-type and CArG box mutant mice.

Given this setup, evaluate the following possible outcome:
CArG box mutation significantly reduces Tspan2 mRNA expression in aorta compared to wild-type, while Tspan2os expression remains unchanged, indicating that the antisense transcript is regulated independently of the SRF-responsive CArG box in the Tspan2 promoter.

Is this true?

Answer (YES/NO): NO